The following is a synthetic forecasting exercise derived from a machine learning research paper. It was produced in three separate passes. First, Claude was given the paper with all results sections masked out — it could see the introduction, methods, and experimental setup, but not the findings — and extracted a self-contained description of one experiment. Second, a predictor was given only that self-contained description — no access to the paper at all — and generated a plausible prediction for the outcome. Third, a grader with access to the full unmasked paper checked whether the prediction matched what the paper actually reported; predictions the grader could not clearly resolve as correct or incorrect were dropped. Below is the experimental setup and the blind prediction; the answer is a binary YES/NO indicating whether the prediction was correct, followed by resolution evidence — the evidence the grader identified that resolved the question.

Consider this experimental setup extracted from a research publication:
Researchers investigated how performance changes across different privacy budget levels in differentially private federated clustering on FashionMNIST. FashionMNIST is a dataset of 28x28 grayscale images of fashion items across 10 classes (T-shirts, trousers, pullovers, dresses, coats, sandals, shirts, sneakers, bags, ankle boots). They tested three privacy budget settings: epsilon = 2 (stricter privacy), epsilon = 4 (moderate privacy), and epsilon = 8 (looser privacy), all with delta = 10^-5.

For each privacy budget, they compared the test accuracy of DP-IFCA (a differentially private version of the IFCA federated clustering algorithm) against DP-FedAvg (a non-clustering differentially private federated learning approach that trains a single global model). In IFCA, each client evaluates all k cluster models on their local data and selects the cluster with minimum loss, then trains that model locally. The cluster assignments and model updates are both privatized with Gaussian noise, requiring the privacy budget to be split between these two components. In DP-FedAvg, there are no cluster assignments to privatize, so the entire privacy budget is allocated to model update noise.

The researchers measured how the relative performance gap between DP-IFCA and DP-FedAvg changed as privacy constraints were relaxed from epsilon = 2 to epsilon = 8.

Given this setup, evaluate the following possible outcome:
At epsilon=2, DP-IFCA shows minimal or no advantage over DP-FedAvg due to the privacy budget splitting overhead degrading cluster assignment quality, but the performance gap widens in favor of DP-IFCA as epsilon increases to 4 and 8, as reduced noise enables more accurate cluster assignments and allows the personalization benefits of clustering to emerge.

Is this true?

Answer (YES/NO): NO